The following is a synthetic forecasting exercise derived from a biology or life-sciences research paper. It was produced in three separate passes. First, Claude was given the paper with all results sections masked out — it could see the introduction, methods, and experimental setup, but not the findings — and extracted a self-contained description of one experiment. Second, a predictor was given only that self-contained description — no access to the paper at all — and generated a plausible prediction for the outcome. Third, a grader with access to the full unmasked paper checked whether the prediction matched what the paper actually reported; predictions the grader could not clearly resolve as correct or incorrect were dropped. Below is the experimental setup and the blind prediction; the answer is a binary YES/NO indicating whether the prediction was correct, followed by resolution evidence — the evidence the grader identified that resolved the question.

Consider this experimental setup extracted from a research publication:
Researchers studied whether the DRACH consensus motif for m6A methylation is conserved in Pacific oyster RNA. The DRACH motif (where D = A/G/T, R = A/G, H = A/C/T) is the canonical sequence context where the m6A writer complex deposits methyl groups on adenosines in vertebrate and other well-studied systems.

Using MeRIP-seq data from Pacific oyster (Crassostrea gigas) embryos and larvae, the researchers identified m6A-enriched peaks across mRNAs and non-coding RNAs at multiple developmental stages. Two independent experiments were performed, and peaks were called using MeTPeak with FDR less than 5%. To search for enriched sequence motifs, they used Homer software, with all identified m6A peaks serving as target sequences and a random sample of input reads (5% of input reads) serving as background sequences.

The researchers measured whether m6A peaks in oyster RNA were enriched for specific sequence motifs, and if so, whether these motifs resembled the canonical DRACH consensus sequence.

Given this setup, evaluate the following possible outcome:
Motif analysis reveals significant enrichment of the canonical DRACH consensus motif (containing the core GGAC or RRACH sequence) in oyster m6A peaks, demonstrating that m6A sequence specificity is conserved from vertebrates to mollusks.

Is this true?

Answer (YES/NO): YES